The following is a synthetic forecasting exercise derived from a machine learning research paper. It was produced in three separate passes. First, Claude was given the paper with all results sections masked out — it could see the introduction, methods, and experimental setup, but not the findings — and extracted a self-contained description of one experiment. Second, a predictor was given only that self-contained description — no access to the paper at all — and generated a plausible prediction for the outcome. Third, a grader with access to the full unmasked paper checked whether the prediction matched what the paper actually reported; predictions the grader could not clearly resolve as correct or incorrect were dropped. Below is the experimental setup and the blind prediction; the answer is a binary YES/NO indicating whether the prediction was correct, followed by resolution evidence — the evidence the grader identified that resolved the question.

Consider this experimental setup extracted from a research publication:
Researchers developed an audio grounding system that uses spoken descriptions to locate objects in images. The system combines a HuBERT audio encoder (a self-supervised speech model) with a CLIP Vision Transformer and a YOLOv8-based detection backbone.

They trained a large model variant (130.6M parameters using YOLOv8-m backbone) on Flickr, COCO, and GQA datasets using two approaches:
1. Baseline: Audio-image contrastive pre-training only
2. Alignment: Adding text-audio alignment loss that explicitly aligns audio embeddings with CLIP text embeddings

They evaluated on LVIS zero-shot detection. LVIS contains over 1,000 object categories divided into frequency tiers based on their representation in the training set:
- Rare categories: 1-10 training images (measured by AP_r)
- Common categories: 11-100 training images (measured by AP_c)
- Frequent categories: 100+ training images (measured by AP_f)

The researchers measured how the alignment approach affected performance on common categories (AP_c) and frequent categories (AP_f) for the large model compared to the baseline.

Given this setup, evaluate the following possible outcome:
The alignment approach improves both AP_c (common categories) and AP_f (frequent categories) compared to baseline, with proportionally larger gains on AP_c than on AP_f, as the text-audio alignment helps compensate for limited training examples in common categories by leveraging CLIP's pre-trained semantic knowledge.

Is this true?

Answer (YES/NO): NO